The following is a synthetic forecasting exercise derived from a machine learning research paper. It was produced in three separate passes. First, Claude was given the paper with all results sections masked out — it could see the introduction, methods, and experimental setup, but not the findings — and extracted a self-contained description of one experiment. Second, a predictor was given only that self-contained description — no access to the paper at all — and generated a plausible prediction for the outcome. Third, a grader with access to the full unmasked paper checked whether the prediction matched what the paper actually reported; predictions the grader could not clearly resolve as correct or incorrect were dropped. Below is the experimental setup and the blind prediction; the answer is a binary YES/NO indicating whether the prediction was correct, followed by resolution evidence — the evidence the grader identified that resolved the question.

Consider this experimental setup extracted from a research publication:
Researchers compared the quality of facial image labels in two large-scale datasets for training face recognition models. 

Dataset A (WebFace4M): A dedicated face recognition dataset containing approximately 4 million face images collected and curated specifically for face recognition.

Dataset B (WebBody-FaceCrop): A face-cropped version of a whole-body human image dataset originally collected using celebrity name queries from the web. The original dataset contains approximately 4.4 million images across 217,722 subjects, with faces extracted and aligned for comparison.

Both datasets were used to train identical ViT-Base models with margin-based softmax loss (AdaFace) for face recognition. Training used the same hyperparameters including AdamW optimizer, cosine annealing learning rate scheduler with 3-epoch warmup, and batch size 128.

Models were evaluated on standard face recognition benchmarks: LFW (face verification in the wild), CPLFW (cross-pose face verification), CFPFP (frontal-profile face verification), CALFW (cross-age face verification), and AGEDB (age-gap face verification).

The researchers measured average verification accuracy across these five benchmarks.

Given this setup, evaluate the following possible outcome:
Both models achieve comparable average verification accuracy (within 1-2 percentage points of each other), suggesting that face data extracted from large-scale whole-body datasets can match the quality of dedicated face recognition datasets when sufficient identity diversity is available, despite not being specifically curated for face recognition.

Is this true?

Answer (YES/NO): YES